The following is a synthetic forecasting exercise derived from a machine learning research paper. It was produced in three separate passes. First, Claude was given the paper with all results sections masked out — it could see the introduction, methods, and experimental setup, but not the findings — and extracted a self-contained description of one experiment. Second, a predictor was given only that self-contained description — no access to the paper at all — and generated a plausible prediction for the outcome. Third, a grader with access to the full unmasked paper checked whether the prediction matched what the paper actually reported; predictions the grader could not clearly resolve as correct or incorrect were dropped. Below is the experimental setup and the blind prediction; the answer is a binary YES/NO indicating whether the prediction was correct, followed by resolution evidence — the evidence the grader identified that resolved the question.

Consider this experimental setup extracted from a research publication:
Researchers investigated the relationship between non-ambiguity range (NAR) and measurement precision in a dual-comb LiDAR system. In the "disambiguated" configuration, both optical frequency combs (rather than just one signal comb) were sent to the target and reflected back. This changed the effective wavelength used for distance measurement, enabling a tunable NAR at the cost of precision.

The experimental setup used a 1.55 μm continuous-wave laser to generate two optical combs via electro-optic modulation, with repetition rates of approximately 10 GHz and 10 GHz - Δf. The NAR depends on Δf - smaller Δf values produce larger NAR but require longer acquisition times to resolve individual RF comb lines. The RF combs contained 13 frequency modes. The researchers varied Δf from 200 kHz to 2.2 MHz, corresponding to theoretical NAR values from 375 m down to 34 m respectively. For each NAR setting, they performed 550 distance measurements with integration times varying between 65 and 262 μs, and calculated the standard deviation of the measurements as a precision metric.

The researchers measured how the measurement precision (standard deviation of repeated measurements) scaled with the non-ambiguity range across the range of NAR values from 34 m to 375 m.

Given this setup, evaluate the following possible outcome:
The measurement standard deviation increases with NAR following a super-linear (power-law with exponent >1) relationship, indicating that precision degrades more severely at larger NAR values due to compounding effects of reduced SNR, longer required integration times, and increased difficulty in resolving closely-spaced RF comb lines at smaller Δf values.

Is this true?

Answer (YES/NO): NO